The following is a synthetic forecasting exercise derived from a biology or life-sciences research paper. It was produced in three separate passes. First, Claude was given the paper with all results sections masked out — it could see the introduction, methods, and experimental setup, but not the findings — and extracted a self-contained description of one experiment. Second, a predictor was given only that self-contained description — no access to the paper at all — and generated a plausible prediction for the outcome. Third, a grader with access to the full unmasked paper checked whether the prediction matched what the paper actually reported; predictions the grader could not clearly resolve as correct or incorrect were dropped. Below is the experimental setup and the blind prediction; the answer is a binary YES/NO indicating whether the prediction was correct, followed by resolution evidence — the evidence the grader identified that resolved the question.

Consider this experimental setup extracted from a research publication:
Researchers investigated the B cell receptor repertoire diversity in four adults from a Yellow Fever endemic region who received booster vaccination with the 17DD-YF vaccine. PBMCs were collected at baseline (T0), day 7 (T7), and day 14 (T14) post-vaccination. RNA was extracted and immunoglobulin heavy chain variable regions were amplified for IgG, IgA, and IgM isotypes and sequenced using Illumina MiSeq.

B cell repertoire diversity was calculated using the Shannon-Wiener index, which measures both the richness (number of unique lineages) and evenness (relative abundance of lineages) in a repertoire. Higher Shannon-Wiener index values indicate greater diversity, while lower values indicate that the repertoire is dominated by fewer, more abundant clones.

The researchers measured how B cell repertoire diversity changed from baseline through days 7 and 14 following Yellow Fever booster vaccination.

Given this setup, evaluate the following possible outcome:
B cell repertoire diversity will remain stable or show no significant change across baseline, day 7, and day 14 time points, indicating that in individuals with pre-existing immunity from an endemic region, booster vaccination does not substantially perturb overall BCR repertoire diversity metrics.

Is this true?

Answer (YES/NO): NO